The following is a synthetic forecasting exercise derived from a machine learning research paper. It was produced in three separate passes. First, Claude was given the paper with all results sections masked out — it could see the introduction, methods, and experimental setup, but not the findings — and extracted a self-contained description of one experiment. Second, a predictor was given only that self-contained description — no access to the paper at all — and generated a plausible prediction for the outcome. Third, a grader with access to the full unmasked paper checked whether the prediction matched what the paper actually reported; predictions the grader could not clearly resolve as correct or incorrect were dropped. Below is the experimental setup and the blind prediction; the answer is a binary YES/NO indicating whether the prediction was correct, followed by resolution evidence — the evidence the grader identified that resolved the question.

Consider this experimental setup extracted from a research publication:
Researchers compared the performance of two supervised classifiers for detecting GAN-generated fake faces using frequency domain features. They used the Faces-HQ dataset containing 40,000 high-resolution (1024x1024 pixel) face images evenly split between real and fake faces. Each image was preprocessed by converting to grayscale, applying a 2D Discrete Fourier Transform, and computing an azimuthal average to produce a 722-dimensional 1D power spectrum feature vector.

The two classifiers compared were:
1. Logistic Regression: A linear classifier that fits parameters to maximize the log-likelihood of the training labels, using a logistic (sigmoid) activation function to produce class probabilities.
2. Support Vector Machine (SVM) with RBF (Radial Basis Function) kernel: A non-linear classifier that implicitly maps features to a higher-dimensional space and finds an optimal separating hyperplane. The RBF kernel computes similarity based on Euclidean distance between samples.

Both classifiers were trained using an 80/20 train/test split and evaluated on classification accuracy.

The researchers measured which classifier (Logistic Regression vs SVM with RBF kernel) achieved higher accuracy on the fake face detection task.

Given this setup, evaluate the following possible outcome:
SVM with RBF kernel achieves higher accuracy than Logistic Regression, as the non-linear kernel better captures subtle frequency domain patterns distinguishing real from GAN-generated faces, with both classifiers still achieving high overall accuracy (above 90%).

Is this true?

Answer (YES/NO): NO